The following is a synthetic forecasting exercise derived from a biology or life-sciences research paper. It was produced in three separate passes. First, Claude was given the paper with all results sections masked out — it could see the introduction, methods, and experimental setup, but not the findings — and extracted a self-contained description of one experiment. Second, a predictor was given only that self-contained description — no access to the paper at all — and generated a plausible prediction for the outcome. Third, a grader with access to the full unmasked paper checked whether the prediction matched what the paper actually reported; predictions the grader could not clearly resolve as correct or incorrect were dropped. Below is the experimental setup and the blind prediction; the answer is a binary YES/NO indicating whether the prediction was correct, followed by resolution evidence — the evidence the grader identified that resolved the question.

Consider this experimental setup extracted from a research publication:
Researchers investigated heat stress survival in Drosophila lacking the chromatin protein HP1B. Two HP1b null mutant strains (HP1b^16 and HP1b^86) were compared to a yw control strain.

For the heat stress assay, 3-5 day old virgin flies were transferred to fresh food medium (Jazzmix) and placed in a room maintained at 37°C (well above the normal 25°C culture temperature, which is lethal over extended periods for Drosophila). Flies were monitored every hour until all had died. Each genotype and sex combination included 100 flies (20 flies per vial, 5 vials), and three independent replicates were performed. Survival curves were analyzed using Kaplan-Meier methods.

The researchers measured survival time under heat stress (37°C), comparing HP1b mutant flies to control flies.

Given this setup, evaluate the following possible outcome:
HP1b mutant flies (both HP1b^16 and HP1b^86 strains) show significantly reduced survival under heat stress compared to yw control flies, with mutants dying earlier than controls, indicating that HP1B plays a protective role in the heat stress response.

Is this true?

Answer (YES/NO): YES